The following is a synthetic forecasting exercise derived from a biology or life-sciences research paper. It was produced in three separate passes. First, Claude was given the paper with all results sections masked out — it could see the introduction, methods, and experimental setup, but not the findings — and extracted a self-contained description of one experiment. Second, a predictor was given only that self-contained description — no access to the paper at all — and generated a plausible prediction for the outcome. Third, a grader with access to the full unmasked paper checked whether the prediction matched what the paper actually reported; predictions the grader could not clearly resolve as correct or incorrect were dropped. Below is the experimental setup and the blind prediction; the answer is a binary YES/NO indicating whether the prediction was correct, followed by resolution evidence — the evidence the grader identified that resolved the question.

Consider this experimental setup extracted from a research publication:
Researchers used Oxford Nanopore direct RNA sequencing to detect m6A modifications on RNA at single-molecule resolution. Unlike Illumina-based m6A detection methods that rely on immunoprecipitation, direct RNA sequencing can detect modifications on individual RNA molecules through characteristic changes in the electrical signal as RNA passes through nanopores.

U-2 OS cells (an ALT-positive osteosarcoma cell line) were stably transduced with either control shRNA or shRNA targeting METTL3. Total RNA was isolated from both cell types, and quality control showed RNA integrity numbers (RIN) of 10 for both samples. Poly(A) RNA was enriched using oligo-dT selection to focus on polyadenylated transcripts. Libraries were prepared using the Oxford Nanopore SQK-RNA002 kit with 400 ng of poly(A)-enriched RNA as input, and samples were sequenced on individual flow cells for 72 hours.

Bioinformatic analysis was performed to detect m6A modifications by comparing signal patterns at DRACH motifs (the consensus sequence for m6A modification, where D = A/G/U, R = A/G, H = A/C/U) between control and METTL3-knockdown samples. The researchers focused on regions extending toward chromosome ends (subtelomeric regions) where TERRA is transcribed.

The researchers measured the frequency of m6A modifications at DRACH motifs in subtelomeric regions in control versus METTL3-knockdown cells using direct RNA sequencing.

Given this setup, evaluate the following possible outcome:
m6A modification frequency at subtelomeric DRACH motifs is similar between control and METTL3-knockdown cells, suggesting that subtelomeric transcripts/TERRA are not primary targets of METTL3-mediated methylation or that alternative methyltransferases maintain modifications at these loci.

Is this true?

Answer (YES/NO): NO